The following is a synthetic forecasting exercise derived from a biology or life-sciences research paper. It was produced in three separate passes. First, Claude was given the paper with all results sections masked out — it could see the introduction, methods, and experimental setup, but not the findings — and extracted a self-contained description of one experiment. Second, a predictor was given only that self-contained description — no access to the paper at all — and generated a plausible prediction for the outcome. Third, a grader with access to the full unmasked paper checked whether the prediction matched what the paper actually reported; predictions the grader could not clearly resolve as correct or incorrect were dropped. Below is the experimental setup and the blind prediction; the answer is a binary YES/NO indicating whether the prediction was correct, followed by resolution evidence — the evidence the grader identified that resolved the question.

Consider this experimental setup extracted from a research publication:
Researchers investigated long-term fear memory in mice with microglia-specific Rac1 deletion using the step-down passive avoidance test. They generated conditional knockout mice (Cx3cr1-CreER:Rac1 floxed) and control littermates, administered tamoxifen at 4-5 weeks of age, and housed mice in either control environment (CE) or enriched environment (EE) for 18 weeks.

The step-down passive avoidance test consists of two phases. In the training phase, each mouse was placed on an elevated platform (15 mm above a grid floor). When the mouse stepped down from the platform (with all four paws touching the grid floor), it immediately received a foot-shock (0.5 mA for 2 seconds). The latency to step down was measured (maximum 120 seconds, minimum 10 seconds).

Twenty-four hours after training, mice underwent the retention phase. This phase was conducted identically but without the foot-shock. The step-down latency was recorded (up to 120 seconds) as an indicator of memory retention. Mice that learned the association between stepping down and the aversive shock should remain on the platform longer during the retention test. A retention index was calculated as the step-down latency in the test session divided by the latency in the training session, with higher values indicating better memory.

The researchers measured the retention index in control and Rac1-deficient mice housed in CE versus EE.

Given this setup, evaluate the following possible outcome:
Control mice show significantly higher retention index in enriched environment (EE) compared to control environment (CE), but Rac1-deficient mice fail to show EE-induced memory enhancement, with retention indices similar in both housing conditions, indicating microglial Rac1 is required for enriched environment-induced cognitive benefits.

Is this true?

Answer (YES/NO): YES